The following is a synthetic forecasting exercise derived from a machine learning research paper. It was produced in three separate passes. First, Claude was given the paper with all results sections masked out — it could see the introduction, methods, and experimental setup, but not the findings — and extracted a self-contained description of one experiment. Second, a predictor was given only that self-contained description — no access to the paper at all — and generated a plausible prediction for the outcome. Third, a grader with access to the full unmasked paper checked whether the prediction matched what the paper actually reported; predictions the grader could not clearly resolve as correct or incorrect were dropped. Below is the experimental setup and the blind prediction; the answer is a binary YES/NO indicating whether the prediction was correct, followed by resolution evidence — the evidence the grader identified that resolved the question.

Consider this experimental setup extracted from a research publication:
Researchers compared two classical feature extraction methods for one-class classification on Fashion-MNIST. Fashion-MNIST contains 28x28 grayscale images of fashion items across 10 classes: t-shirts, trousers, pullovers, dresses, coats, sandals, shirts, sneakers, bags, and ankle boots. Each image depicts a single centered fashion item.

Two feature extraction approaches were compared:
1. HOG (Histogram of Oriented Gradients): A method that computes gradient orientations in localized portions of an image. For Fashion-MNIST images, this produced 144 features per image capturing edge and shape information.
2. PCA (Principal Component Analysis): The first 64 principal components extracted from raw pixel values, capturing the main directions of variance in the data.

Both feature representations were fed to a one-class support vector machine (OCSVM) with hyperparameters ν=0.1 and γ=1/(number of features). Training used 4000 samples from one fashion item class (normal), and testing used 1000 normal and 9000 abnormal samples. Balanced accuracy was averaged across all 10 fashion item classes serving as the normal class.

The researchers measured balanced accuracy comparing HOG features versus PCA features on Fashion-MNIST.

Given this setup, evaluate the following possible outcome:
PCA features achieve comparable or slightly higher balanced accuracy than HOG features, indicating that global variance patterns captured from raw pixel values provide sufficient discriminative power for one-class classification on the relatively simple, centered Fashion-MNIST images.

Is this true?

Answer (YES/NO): YES